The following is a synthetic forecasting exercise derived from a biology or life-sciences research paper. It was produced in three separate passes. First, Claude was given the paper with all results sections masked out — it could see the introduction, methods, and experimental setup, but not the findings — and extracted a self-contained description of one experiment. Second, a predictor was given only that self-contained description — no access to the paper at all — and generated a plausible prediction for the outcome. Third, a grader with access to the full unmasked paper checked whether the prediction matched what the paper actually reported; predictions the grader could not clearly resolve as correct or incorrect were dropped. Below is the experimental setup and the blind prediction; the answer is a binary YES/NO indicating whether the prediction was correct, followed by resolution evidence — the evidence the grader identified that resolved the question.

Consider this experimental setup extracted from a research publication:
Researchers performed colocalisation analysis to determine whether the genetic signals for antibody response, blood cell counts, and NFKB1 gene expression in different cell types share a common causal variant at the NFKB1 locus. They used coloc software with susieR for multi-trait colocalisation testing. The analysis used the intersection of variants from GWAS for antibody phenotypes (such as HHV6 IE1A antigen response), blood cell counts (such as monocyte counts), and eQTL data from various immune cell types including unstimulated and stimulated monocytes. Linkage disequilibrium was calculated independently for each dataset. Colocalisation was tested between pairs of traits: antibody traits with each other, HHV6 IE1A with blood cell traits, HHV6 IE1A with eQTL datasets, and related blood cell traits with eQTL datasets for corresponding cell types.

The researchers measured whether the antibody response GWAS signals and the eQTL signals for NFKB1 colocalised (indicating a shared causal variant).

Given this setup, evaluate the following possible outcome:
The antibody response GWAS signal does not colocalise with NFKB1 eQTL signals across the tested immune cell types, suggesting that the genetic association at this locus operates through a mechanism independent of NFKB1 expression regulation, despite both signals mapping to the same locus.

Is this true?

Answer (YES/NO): NO